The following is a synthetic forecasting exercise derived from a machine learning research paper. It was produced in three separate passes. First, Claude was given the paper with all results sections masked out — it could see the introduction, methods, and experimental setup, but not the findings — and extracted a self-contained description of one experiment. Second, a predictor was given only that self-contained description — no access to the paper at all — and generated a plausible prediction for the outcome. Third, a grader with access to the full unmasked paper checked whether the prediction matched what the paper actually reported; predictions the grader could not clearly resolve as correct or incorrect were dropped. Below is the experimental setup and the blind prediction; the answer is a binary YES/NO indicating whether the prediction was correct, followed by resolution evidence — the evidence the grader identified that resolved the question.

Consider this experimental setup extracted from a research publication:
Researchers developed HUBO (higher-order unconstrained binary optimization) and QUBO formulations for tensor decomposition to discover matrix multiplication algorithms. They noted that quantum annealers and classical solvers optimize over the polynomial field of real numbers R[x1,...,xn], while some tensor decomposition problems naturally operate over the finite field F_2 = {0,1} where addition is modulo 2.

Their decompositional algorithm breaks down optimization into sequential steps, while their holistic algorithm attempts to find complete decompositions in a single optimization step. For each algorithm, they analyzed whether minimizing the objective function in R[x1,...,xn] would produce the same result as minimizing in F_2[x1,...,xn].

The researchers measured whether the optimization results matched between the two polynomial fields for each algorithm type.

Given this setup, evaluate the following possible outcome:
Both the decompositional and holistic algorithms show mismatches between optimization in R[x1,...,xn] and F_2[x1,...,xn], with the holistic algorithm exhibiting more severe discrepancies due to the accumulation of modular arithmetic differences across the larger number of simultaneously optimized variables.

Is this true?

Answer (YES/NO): NO